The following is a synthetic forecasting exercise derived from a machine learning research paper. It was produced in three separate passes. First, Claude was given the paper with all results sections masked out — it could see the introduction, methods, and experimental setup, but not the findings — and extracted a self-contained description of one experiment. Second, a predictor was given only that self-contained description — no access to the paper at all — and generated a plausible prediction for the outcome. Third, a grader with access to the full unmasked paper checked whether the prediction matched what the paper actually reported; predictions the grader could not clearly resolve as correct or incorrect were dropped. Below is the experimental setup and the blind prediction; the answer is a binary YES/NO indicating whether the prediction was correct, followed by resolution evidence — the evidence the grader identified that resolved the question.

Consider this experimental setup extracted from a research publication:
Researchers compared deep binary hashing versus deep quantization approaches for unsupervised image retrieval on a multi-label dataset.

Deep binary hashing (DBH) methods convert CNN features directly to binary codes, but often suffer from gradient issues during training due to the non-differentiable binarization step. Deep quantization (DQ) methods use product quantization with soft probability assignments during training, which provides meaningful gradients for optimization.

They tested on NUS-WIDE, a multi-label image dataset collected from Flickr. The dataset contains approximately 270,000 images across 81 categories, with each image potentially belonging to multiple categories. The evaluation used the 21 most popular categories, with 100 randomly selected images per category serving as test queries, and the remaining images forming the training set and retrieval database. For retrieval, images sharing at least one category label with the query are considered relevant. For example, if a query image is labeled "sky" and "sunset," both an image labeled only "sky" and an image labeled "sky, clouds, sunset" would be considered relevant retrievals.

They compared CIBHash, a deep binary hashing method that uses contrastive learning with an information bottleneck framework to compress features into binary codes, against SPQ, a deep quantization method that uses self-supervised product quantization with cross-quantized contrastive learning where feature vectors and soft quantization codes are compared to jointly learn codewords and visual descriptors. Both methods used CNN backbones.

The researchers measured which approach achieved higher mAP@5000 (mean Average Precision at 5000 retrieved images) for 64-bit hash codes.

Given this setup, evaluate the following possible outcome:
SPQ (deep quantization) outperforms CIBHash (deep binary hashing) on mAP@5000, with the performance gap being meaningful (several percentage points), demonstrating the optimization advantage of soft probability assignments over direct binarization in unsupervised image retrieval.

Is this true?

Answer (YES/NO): NO